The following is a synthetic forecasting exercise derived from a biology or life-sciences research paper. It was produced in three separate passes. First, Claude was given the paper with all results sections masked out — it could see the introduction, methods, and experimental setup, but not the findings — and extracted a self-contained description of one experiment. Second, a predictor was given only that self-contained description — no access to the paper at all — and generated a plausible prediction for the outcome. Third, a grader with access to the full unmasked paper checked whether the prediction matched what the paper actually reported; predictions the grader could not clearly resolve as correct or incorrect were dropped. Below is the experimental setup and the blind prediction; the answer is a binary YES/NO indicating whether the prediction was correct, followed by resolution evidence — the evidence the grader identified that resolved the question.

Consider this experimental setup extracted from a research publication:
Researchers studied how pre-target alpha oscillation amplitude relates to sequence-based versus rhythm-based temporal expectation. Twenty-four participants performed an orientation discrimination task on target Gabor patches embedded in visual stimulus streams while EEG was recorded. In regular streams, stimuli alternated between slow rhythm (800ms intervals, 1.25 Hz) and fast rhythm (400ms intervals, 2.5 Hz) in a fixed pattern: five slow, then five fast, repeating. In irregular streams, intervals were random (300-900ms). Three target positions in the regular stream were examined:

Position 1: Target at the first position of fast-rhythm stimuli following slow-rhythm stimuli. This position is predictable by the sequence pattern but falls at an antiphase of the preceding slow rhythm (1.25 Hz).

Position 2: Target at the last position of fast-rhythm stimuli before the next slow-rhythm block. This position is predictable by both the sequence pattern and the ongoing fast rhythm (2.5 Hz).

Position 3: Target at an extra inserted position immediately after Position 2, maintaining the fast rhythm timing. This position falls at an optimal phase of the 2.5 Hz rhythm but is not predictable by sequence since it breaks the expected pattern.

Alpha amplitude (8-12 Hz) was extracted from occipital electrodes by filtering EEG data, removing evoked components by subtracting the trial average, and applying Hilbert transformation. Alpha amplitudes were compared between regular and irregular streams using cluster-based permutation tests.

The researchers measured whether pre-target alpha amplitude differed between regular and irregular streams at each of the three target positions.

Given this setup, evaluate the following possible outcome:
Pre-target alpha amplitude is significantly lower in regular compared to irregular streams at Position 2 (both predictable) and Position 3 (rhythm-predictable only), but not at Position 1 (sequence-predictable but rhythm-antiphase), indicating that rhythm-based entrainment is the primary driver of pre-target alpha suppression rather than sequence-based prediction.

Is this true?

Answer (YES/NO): YES